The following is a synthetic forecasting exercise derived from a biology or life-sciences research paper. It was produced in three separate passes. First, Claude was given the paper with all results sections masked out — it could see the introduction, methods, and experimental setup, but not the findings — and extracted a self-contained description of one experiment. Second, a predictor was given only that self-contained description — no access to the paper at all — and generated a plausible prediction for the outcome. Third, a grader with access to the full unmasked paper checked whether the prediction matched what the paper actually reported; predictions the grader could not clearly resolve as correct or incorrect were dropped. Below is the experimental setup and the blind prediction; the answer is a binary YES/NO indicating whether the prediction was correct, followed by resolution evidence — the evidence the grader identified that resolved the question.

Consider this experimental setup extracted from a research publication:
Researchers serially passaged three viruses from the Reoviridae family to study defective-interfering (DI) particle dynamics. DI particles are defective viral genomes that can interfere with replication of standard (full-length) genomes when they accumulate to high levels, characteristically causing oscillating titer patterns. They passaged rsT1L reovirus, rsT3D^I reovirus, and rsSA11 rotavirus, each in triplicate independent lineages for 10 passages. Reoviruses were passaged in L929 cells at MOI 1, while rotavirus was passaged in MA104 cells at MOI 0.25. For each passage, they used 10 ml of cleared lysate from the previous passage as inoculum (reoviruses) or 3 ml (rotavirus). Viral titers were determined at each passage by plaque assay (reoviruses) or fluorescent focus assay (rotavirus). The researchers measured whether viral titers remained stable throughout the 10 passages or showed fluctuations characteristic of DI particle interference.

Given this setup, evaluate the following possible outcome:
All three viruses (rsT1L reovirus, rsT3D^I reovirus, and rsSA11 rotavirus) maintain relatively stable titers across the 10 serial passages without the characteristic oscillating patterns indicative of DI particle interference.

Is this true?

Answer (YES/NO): NO